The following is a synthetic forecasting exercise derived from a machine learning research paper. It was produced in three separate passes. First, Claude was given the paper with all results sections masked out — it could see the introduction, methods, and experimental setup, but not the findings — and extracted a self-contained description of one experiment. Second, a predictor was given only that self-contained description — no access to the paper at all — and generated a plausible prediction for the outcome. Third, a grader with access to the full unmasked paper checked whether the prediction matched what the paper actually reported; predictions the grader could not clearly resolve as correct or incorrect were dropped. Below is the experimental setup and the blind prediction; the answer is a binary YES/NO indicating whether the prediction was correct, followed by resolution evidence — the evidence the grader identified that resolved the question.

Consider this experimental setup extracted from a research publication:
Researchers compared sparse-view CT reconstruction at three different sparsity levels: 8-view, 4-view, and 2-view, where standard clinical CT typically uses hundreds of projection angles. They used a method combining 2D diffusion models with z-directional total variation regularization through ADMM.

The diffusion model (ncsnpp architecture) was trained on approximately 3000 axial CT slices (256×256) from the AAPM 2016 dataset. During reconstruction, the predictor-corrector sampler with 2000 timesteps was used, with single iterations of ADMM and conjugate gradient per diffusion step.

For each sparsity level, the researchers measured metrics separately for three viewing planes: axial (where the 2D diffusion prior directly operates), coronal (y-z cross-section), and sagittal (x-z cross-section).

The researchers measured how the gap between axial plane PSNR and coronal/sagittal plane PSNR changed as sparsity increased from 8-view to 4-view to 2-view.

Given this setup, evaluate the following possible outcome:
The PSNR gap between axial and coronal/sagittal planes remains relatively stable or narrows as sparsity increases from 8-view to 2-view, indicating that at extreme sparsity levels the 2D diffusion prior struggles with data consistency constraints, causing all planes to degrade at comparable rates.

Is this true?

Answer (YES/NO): NO